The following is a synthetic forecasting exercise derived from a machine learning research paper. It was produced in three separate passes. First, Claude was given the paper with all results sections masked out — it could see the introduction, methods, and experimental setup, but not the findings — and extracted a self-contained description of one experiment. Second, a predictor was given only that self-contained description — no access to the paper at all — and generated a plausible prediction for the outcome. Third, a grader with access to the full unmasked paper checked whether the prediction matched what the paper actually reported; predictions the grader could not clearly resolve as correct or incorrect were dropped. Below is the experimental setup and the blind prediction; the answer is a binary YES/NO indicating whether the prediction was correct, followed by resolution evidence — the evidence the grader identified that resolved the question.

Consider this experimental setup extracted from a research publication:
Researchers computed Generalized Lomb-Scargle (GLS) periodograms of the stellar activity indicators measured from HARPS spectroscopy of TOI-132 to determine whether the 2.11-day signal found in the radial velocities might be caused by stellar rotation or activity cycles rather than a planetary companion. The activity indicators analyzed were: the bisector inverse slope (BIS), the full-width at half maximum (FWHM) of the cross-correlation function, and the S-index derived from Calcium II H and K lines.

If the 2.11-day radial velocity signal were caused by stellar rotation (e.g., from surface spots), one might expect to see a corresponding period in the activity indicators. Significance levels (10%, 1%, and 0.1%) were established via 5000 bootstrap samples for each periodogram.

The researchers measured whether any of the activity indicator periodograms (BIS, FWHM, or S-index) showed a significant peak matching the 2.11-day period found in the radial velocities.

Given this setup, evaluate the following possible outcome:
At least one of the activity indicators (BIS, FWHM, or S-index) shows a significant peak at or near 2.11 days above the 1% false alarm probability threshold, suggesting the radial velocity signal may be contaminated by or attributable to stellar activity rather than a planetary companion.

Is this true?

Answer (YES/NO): NO